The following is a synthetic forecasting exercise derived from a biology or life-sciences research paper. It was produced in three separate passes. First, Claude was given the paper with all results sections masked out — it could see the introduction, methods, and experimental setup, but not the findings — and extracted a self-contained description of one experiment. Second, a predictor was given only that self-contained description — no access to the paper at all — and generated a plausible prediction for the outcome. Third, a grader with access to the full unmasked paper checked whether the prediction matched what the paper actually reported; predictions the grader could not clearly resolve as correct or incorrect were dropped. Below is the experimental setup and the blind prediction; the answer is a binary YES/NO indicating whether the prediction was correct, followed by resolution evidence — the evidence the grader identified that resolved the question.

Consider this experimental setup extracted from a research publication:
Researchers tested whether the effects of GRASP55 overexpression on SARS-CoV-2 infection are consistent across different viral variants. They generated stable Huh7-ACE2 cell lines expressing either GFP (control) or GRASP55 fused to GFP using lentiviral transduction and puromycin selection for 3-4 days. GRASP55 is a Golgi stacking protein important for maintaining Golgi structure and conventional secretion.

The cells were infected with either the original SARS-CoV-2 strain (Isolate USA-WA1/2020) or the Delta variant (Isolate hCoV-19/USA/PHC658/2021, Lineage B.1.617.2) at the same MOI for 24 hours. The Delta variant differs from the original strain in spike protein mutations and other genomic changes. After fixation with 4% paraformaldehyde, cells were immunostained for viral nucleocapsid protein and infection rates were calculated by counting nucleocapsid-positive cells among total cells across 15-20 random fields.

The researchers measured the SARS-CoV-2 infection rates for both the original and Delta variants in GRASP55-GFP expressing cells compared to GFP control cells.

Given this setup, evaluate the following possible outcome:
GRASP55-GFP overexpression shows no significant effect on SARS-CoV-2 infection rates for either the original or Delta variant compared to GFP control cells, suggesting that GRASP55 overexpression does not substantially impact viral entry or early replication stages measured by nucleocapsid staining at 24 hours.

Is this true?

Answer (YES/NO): NO